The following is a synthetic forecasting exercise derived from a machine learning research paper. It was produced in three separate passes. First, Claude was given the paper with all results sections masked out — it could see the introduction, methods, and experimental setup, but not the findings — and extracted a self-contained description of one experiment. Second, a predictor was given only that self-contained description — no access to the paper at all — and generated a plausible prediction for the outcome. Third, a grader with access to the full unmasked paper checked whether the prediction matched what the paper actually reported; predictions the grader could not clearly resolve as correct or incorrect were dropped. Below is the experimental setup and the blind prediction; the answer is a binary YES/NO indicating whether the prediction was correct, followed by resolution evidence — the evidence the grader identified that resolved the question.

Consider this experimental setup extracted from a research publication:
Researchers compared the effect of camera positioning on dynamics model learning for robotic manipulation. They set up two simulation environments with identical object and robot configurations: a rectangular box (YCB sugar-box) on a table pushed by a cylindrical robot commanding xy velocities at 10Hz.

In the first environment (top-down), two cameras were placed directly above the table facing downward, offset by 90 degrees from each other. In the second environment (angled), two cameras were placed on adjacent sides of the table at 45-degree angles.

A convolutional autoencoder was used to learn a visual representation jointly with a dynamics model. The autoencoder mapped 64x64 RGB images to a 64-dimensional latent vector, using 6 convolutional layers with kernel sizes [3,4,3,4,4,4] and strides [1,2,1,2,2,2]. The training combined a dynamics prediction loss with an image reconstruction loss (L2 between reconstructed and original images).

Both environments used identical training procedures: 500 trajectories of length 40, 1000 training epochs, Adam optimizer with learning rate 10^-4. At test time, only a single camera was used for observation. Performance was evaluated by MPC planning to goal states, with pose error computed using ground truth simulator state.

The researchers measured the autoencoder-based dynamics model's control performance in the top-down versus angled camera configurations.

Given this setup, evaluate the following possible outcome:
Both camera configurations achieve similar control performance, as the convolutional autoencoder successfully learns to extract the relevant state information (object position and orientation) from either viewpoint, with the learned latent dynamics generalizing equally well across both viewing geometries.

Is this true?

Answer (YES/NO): NO